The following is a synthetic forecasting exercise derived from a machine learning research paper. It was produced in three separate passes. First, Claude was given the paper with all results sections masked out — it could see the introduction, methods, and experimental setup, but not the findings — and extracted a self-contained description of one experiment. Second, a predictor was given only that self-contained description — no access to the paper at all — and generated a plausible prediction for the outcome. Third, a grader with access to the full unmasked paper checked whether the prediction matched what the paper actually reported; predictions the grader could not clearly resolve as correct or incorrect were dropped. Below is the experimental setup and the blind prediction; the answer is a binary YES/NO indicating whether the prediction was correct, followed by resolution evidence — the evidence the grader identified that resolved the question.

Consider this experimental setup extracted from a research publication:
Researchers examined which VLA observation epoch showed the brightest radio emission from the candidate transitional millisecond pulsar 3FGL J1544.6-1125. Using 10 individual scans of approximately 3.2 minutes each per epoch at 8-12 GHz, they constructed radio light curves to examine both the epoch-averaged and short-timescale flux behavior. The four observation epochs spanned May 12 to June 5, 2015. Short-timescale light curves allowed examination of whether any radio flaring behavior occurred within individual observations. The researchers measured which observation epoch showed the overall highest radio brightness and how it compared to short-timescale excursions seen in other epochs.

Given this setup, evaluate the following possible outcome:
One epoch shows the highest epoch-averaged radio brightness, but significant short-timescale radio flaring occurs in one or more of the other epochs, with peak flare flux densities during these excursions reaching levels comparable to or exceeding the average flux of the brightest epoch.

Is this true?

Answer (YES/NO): NO